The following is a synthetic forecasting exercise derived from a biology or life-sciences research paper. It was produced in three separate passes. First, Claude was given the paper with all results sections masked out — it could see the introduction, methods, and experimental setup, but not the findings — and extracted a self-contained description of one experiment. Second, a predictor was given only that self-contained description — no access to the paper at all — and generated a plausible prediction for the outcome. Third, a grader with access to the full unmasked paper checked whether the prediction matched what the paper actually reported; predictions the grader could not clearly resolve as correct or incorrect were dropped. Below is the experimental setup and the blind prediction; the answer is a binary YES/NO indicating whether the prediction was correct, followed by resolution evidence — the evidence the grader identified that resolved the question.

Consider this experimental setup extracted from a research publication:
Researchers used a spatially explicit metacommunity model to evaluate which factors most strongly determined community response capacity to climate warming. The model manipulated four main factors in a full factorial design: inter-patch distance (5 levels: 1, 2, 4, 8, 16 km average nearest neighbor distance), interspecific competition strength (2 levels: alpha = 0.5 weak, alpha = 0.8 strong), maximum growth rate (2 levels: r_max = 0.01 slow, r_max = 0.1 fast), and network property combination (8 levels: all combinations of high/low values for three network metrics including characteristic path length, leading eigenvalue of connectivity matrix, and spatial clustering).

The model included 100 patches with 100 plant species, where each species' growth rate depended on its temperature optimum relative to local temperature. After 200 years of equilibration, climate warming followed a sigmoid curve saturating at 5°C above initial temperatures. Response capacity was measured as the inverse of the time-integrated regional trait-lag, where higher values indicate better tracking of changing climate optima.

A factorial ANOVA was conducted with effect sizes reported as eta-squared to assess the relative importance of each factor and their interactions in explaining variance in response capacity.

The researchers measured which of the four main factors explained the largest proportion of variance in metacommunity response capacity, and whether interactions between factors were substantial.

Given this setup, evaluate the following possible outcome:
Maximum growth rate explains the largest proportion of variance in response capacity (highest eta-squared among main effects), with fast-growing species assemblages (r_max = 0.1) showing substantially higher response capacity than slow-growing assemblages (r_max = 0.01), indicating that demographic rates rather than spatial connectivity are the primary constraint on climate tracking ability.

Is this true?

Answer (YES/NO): NO